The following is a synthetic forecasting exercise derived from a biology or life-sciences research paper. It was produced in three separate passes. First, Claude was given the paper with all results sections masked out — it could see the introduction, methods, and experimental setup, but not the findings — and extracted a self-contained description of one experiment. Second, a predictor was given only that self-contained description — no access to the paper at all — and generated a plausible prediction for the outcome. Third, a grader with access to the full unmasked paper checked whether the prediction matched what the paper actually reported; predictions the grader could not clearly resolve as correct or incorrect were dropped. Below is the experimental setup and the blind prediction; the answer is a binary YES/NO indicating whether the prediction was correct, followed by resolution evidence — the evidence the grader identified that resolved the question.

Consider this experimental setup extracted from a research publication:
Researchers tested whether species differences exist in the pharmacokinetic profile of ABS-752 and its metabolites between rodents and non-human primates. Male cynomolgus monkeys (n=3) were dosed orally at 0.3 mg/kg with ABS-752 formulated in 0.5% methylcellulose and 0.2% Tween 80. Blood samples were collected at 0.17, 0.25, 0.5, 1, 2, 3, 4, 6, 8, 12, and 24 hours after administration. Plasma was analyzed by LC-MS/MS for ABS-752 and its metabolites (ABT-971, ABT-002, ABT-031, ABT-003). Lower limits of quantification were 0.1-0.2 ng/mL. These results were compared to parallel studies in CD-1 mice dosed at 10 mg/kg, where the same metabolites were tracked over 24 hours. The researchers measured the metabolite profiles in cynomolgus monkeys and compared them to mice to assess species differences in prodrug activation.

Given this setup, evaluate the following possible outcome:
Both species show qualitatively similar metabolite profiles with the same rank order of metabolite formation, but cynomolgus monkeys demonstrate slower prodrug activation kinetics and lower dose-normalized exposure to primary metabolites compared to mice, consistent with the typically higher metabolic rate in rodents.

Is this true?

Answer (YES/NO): NO